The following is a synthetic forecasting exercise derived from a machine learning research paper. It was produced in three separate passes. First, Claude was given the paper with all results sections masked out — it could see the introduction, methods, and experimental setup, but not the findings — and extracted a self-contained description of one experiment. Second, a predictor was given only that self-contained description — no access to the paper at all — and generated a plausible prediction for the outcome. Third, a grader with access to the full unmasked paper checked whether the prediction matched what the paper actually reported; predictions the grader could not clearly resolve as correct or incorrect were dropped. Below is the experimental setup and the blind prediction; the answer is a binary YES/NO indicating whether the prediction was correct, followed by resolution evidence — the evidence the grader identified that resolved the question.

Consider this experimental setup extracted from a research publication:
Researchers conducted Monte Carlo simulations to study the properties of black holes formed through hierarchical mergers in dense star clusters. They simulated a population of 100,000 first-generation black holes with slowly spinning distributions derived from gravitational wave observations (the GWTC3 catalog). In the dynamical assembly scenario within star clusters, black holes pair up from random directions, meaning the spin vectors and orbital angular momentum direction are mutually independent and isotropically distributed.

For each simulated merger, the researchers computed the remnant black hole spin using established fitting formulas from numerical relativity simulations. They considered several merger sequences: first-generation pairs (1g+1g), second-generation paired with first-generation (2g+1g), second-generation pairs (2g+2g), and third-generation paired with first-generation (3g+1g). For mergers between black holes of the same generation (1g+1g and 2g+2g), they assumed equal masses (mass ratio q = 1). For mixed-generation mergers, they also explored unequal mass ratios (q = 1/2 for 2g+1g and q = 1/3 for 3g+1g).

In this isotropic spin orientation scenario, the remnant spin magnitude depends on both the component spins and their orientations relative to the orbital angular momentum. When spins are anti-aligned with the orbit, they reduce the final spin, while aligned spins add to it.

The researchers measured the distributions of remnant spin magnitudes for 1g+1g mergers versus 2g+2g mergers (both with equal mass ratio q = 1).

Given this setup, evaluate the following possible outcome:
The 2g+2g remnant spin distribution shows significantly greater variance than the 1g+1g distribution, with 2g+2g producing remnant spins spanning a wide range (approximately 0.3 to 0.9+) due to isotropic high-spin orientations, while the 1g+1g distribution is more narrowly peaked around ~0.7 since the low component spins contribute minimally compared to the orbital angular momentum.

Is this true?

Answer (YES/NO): NO